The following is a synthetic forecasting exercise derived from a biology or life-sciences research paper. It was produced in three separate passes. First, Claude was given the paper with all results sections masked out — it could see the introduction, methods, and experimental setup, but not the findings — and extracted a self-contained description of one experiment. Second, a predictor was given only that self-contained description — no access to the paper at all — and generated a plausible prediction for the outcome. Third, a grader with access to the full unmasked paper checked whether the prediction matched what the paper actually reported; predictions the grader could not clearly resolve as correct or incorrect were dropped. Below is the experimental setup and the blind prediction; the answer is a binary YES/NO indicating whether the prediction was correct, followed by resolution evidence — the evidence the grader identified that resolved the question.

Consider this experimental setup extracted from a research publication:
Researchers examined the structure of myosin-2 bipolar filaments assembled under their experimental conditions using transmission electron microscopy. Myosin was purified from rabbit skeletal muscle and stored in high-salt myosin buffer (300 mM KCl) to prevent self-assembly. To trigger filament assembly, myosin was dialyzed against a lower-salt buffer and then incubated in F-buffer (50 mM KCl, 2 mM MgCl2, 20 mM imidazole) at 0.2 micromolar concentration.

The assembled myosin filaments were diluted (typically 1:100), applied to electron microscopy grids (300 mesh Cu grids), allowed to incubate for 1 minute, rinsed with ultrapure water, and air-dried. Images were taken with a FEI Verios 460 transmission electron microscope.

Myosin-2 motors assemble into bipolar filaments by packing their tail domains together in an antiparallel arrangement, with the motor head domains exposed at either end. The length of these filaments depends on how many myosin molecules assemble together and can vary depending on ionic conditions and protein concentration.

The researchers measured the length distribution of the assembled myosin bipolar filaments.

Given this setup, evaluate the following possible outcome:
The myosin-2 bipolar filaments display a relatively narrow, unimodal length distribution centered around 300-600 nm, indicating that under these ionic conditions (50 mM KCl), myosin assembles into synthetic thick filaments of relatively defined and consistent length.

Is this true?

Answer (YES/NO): NO